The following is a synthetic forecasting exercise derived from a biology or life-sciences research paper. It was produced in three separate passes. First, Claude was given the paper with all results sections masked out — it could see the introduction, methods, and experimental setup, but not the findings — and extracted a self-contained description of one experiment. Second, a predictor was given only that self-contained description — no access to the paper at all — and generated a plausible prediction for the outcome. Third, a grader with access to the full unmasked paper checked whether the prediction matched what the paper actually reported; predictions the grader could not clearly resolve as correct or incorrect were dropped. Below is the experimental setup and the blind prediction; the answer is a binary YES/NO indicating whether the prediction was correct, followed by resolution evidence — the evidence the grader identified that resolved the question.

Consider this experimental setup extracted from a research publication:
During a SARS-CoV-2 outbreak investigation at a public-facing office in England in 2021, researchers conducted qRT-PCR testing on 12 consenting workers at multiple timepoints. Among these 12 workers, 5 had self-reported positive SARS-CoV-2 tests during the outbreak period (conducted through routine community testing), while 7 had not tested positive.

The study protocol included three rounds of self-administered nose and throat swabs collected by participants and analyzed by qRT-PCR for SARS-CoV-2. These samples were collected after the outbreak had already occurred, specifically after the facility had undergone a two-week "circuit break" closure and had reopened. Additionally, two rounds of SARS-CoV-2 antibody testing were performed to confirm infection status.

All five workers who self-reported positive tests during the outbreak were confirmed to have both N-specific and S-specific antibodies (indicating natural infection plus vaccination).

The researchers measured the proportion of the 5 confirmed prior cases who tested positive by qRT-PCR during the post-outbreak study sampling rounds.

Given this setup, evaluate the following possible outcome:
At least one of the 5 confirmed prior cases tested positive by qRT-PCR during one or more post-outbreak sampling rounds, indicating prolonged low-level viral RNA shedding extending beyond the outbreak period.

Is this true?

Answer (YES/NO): YES